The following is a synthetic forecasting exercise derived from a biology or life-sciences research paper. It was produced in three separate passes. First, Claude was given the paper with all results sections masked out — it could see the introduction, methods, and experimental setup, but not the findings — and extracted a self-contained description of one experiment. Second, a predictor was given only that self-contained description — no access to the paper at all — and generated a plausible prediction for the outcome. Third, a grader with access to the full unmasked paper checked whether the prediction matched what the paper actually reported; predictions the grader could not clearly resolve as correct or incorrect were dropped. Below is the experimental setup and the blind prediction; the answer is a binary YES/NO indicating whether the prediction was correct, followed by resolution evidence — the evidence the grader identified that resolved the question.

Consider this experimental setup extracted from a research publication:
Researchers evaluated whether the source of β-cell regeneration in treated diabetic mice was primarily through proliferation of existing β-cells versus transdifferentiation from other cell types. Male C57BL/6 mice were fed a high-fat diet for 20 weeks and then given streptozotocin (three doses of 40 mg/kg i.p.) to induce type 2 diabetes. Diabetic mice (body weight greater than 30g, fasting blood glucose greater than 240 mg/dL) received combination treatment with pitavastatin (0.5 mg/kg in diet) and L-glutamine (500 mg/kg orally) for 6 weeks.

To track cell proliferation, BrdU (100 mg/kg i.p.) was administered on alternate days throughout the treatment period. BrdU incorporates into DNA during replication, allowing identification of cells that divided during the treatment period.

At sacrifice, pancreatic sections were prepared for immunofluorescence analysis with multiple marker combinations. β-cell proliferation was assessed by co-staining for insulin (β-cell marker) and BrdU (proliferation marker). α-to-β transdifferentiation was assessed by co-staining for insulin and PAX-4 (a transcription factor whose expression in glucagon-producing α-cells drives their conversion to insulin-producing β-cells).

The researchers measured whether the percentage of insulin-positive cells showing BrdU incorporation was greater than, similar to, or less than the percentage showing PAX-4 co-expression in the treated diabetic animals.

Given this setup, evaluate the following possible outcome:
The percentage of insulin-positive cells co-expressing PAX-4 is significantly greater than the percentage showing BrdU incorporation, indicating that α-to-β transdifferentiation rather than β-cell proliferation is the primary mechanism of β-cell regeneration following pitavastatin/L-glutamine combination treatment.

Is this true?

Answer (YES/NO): NO